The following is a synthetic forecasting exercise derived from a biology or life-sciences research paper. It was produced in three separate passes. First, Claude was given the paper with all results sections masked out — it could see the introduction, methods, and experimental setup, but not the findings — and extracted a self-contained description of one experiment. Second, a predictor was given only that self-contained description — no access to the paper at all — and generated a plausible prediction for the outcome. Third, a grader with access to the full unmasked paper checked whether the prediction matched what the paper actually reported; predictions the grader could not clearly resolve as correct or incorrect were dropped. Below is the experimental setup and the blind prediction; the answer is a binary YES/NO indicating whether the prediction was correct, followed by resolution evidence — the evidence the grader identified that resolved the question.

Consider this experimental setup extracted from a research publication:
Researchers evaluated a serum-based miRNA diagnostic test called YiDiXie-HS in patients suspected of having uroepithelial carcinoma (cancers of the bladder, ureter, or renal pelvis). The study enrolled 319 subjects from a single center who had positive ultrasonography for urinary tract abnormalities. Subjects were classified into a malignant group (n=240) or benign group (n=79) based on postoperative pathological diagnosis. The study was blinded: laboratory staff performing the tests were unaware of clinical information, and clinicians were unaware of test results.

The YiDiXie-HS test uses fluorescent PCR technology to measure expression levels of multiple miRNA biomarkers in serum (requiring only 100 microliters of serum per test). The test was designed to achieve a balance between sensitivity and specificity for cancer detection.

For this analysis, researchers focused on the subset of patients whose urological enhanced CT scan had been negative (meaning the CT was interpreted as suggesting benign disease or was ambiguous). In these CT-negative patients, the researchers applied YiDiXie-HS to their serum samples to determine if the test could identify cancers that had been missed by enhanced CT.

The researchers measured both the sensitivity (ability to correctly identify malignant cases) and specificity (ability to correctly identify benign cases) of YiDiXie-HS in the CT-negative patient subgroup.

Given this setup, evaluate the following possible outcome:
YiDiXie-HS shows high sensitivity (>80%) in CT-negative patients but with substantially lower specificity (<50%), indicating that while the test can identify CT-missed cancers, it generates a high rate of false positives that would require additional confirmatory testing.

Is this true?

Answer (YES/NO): NO